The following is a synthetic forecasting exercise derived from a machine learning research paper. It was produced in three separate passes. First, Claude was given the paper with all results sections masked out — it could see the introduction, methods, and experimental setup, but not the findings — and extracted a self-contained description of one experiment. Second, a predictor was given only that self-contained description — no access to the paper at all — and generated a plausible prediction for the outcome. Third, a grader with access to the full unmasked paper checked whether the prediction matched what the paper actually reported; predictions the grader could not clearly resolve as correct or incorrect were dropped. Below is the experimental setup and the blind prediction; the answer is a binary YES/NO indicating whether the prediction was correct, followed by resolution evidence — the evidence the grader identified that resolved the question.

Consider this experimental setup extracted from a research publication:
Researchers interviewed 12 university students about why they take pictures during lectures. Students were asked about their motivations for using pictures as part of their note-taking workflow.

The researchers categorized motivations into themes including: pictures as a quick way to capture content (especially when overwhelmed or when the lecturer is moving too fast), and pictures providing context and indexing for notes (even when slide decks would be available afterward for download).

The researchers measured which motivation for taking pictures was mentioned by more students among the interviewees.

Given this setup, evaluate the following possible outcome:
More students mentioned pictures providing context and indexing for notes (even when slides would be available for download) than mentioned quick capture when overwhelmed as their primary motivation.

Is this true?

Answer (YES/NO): NO